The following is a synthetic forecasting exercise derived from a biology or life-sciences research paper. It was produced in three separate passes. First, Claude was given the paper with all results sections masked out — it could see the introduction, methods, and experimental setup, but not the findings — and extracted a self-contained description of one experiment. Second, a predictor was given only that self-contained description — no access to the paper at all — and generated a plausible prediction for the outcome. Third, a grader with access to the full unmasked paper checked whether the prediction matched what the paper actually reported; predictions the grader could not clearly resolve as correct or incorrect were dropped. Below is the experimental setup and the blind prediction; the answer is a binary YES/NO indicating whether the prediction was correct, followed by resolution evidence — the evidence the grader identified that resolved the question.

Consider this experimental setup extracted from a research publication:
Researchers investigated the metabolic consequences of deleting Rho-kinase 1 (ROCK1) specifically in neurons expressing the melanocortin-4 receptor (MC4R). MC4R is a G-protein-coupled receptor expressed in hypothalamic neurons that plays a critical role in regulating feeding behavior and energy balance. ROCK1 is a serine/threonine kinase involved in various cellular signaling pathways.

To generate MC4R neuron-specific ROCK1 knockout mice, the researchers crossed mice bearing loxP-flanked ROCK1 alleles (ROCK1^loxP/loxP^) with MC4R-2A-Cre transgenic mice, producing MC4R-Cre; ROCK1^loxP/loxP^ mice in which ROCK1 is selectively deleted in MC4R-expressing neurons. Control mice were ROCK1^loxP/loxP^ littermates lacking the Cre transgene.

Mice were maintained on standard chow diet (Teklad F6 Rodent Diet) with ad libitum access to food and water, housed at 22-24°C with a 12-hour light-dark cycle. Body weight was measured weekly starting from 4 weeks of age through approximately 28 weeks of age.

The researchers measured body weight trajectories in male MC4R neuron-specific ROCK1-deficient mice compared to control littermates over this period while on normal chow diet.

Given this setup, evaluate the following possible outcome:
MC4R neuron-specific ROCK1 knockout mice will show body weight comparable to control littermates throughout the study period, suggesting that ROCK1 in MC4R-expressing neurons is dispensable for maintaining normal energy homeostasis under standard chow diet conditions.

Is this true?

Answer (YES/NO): NO